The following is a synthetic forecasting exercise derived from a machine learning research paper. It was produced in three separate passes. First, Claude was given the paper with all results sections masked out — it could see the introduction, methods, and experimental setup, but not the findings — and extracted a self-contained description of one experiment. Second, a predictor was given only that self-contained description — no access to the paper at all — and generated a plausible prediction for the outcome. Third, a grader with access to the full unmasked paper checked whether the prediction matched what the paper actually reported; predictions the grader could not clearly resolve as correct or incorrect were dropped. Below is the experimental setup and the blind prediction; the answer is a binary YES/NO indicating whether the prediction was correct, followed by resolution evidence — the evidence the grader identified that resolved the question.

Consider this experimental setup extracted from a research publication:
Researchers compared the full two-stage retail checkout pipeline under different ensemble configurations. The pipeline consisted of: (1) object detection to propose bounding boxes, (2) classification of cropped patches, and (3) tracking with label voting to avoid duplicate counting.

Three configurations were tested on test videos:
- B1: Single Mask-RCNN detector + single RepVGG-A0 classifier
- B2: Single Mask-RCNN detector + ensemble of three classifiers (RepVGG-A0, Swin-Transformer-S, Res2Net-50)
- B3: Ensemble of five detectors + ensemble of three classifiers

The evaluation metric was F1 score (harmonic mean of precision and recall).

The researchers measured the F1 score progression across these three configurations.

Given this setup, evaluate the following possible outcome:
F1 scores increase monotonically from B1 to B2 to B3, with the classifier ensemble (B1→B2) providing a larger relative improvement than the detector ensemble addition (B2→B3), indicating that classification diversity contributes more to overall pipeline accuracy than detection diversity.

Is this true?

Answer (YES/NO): NO